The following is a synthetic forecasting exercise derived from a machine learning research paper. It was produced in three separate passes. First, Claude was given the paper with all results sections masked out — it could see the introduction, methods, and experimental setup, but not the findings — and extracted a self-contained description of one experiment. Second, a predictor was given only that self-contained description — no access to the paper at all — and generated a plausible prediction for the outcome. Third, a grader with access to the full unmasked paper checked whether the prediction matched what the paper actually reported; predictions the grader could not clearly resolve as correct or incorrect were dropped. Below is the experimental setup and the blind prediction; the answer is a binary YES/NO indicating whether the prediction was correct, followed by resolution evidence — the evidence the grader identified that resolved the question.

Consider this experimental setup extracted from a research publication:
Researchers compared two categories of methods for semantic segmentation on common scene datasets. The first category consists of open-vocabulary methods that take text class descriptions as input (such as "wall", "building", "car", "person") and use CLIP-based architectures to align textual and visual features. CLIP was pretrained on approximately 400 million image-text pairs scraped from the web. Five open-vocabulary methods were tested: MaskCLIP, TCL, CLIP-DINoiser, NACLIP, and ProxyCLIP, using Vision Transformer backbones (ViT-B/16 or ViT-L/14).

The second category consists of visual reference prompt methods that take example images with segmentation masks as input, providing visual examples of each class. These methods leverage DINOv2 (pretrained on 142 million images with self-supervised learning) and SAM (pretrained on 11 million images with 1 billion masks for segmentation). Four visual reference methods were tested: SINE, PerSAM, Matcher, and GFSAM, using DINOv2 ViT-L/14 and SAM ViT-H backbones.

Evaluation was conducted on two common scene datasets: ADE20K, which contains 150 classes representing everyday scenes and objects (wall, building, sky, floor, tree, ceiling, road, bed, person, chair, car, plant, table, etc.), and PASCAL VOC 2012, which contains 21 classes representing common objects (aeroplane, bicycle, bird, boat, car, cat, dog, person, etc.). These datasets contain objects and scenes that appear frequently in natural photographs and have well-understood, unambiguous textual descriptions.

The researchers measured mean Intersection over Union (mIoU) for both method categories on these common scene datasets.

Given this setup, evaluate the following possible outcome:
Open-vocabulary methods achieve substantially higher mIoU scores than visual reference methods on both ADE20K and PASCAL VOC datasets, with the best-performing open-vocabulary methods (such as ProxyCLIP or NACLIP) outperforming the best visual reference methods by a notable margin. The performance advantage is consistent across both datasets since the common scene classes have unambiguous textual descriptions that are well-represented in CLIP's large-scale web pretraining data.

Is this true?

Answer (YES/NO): NO